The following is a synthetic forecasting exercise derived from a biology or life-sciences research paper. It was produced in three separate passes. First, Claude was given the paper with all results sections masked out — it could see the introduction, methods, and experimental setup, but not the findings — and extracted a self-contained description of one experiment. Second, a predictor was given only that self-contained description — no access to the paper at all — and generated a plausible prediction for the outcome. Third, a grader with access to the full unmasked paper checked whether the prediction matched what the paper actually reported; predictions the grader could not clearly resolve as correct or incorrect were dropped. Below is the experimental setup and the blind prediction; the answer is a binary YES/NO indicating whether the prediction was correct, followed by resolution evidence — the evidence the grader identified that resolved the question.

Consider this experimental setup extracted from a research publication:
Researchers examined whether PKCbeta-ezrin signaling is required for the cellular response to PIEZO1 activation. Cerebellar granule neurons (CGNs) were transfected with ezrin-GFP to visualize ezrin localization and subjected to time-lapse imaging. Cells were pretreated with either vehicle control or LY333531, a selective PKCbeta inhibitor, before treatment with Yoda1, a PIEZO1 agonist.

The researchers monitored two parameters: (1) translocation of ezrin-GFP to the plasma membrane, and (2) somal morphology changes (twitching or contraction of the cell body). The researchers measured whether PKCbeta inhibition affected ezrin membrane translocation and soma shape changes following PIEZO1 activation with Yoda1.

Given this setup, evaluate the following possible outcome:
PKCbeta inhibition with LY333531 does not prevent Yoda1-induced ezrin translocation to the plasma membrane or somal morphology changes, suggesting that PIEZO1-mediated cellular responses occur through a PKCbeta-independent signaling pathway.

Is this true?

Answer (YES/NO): NO